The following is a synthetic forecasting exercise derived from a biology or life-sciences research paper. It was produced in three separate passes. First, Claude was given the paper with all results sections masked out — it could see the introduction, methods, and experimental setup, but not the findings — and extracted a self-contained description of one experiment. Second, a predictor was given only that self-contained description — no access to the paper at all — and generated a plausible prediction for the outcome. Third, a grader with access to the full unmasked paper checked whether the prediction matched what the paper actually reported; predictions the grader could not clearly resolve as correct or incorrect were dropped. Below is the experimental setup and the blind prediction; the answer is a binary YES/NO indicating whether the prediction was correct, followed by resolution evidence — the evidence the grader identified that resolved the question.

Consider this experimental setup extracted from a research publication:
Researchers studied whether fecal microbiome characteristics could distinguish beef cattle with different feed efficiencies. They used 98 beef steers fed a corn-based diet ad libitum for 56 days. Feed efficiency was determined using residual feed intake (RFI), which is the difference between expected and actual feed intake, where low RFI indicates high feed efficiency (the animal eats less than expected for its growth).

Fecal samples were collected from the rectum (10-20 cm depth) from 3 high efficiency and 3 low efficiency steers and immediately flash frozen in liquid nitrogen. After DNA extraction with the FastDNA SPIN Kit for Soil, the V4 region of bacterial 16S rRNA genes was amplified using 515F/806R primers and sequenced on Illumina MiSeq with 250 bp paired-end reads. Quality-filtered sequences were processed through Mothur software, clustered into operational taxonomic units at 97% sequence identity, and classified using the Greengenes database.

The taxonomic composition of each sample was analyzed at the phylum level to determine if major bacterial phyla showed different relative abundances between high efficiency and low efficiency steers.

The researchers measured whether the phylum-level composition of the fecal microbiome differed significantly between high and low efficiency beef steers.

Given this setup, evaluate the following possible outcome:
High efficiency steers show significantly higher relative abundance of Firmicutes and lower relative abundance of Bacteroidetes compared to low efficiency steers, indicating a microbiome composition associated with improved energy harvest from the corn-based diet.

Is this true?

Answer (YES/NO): NO